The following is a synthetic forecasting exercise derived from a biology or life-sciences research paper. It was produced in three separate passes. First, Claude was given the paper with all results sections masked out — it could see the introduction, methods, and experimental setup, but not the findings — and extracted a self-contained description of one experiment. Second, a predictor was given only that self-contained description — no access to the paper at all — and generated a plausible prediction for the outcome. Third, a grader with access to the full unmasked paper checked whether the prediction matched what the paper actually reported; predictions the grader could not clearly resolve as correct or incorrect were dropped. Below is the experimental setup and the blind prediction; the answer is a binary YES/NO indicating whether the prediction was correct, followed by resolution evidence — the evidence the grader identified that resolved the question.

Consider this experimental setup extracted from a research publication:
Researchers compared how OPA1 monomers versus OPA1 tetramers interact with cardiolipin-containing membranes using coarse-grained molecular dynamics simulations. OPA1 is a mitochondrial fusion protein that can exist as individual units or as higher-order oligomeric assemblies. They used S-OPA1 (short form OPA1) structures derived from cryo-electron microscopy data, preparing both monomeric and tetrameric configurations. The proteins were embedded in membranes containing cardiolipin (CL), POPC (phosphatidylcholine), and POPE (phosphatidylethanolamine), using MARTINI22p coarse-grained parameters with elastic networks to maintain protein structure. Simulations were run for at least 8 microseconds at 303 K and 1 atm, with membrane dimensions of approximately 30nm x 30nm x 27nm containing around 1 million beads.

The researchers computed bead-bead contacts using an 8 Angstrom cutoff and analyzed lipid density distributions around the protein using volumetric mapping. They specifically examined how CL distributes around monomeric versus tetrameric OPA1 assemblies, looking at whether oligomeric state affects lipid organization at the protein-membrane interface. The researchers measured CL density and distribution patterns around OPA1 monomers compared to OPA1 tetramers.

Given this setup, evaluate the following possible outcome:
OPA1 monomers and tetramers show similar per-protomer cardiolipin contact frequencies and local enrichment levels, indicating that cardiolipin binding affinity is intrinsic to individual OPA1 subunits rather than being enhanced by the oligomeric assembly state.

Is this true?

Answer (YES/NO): YES